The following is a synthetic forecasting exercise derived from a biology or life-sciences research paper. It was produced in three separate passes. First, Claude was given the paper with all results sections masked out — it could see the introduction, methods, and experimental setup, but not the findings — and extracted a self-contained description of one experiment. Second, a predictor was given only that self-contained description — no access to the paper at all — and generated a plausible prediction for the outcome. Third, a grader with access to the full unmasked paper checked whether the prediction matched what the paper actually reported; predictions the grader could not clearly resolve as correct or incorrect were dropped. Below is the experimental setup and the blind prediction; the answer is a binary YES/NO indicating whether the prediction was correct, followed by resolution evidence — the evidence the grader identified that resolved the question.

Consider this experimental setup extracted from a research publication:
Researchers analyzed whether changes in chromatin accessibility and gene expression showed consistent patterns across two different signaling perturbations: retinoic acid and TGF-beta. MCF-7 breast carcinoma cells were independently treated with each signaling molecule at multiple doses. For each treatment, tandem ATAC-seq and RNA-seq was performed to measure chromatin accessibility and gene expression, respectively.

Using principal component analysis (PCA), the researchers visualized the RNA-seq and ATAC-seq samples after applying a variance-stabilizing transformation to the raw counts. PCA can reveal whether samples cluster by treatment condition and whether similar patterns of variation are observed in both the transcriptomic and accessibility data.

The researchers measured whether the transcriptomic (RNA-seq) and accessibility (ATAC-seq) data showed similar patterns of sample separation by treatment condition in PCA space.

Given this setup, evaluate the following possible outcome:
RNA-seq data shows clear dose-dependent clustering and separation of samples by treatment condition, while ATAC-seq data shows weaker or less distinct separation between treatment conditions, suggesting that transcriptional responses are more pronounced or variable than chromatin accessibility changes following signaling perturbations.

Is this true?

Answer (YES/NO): NO